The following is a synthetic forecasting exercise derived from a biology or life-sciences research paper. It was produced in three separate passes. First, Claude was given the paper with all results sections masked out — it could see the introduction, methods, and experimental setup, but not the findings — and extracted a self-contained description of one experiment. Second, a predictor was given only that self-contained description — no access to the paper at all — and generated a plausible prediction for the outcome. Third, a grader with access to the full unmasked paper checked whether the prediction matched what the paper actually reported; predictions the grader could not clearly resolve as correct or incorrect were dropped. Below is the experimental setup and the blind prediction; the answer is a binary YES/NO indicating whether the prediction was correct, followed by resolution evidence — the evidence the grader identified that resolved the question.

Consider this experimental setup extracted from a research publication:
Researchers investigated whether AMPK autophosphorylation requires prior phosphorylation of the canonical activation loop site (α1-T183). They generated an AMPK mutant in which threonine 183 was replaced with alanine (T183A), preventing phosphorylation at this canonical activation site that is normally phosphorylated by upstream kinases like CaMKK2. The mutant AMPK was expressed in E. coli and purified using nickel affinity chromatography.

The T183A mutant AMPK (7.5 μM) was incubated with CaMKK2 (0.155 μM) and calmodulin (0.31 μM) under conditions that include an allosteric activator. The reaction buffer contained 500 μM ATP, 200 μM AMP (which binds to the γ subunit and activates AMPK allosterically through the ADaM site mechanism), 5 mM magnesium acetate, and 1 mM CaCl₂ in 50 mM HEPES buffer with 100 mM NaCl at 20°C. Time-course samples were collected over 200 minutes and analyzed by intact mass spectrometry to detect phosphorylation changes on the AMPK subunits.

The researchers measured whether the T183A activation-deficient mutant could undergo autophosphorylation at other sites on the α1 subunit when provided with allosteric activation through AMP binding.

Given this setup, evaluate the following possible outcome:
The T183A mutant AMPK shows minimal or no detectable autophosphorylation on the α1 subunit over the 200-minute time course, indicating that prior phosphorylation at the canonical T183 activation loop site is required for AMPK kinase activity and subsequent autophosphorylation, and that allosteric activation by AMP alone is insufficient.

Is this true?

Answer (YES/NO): YES